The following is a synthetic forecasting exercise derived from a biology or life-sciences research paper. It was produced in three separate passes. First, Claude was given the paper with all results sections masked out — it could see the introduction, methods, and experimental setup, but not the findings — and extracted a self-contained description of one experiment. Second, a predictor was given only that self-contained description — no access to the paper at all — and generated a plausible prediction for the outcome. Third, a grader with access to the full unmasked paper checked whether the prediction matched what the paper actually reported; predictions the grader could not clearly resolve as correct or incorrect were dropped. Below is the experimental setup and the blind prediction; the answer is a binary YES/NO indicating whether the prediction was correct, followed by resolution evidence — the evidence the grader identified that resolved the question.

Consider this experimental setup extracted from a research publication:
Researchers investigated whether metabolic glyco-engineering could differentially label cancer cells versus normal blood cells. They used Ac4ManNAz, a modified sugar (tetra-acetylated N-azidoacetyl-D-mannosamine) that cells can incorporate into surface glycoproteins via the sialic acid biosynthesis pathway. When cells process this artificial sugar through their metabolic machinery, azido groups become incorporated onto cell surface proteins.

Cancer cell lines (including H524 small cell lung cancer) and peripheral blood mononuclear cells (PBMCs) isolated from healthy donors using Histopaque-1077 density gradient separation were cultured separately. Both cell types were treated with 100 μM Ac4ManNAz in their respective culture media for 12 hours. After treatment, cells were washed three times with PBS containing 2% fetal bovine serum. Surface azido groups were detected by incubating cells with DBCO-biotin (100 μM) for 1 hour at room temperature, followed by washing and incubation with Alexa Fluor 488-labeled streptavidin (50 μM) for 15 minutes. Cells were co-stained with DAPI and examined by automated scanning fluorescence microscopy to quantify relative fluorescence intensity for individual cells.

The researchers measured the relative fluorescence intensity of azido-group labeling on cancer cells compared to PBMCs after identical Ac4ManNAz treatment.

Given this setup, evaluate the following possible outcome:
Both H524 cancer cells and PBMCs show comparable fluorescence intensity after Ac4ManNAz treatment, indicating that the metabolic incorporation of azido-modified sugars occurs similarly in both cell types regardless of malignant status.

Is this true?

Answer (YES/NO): NO